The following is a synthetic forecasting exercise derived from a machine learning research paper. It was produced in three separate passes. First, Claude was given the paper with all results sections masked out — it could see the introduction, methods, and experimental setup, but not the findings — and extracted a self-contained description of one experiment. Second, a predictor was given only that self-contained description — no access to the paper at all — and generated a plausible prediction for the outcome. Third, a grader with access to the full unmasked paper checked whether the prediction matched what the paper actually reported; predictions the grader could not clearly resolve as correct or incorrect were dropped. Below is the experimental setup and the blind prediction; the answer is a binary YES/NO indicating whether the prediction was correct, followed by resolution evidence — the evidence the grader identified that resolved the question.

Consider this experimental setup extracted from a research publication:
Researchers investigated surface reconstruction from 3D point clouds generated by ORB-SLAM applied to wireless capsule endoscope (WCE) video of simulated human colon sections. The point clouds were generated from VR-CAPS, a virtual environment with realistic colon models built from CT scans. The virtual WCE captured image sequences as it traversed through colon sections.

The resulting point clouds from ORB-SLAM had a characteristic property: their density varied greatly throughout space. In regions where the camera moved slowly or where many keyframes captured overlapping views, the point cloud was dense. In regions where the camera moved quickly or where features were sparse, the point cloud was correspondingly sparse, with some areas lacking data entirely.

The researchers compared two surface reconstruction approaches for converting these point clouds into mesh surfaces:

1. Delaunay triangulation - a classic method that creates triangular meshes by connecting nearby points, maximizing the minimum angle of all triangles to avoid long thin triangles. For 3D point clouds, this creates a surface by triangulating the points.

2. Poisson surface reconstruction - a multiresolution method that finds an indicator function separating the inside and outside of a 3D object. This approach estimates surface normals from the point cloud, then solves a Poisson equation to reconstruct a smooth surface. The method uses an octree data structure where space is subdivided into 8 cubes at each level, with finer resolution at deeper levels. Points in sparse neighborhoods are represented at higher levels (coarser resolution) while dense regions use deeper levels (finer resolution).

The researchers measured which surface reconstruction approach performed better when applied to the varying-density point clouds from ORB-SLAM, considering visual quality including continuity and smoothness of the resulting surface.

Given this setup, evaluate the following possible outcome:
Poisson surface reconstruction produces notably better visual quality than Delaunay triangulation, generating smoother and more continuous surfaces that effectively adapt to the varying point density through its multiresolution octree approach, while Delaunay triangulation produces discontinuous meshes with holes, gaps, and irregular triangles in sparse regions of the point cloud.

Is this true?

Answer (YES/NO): YES